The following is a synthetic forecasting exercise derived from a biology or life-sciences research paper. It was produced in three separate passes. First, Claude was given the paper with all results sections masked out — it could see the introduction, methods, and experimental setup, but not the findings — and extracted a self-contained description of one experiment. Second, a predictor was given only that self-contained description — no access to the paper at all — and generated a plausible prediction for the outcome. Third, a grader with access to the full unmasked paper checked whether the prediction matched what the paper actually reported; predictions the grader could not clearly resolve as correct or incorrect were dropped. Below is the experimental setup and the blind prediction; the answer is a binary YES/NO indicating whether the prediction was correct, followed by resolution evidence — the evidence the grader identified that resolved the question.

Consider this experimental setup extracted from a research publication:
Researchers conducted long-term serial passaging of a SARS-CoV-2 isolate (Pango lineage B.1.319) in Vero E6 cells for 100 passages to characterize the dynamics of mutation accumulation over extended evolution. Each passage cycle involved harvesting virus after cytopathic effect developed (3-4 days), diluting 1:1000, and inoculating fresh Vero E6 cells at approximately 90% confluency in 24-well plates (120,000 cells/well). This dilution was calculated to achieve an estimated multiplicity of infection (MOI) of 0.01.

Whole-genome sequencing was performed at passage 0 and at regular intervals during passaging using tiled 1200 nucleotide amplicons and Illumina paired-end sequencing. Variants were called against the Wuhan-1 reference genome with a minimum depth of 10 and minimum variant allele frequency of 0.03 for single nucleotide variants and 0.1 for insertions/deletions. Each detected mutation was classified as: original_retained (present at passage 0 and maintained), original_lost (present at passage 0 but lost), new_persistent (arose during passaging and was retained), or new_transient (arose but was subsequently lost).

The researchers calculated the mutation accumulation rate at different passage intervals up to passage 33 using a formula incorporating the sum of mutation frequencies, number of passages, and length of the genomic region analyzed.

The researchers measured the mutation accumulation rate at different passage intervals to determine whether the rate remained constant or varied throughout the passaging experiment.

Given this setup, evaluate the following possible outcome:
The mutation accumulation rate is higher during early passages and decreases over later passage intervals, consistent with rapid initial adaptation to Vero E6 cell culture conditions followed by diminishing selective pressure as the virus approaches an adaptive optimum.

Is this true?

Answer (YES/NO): YES